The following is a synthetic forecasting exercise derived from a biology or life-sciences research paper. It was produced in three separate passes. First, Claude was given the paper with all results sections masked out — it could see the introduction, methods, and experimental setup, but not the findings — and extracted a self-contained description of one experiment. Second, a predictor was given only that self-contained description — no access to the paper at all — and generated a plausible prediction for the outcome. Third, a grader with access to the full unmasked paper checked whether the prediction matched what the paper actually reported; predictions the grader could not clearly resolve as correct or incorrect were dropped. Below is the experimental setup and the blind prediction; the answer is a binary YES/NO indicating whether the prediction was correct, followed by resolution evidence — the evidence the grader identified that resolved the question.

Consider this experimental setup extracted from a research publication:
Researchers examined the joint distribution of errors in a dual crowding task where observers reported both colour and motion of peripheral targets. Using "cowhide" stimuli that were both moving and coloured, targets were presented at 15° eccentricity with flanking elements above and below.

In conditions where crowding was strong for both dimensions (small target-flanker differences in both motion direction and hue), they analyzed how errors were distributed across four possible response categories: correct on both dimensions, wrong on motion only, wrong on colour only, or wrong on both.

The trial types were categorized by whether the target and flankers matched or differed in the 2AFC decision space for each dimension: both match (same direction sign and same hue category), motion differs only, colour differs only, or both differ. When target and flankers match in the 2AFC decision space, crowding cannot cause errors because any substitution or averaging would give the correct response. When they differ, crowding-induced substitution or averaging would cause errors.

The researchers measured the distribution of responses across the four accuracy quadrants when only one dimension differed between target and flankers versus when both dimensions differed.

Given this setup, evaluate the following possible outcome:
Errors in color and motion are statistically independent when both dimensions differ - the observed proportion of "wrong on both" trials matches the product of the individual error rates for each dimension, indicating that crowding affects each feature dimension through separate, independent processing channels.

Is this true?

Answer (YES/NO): YES